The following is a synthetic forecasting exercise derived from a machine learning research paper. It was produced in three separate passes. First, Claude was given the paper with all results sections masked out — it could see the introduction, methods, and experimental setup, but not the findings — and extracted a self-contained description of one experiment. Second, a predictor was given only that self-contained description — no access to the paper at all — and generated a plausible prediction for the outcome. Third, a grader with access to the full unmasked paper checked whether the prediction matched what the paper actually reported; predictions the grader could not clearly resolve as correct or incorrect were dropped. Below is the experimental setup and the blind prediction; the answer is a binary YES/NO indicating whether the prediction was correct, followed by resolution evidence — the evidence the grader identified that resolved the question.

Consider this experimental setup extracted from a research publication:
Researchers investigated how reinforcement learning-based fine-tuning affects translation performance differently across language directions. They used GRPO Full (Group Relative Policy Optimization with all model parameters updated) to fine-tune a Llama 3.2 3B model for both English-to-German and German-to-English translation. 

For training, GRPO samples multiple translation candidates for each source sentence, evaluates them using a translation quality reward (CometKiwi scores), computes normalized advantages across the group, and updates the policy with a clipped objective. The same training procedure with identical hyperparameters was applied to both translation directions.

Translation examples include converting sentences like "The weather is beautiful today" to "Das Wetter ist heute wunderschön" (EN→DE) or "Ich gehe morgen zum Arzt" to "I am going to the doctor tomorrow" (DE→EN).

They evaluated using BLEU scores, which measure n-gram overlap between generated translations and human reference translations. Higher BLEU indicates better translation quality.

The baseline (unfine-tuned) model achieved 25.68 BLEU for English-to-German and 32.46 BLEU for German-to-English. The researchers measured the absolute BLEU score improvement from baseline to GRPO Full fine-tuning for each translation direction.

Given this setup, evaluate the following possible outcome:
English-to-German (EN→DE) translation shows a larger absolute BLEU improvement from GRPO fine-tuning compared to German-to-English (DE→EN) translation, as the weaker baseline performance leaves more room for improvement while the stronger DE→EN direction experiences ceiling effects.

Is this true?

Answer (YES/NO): NO